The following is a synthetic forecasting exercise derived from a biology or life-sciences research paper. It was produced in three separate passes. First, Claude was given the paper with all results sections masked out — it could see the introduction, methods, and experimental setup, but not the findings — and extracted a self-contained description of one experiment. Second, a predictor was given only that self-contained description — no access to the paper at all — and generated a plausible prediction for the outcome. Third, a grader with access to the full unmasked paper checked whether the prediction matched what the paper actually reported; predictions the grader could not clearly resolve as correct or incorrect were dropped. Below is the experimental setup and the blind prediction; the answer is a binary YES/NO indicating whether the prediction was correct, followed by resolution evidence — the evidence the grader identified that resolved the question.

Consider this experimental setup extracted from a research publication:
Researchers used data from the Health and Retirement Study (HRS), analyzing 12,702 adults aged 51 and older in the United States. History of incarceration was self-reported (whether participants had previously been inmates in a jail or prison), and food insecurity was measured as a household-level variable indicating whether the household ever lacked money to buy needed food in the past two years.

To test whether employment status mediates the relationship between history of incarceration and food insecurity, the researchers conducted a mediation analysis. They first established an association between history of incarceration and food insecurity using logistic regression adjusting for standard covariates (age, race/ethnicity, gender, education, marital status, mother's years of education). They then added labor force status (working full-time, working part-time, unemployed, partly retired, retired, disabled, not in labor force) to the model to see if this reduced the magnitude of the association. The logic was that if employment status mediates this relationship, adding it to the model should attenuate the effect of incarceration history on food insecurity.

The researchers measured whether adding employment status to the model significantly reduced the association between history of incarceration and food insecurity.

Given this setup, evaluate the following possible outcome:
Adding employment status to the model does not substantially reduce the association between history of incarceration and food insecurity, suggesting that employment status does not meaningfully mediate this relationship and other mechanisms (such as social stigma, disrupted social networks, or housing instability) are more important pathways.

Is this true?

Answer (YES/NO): YES